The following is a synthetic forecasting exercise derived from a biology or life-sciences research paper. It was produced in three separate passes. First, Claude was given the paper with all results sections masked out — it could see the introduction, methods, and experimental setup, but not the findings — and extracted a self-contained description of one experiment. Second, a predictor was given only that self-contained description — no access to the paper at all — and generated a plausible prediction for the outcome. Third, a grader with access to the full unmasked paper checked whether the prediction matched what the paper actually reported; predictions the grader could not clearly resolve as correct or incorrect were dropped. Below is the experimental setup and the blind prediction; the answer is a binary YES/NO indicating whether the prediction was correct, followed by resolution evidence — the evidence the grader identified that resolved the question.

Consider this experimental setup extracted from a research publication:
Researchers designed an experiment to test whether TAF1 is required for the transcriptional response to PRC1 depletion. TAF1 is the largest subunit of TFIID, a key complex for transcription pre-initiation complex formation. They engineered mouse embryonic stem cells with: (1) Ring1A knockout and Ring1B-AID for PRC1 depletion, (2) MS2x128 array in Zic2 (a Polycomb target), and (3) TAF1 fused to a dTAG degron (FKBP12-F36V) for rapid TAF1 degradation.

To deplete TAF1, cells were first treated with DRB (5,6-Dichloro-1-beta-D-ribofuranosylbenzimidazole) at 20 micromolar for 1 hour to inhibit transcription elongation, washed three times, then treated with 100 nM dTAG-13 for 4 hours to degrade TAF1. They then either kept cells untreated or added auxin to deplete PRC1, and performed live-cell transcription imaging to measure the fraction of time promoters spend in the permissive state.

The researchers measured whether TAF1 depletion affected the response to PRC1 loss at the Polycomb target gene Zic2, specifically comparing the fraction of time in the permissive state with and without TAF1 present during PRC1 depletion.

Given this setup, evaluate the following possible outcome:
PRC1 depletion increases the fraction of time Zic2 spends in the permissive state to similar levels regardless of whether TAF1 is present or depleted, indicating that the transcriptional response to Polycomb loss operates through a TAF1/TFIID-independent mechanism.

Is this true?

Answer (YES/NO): NO